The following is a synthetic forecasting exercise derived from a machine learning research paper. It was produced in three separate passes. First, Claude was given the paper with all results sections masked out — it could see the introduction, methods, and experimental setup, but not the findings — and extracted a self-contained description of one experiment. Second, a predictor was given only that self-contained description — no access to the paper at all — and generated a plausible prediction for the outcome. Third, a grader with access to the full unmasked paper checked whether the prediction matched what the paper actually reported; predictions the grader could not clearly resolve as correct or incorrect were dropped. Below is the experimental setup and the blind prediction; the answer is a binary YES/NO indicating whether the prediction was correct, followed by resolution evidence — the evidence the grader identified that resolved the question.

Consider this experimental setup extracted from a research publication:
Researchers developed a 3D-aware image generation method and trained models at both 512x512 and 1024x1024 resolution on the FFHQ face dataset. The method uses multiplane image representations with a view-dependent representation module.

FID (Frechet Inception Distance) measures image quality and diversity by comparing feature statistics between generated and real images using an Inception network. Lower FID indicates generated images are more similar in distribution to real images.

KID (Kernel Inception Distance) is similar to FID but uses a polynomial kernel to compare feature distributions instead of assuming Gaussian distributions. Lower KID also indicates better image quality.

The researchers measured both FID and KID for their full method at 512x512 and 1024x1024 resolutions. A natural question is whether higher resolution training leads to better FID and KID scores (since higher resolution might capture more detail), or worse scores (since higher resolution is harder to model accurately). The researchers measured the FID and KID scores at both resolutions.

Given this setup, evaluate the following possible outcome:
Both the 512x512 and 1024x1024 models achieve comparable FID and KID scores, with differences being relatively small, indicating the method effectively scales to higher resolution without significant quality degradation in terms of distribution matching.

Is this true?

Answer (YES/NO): NO